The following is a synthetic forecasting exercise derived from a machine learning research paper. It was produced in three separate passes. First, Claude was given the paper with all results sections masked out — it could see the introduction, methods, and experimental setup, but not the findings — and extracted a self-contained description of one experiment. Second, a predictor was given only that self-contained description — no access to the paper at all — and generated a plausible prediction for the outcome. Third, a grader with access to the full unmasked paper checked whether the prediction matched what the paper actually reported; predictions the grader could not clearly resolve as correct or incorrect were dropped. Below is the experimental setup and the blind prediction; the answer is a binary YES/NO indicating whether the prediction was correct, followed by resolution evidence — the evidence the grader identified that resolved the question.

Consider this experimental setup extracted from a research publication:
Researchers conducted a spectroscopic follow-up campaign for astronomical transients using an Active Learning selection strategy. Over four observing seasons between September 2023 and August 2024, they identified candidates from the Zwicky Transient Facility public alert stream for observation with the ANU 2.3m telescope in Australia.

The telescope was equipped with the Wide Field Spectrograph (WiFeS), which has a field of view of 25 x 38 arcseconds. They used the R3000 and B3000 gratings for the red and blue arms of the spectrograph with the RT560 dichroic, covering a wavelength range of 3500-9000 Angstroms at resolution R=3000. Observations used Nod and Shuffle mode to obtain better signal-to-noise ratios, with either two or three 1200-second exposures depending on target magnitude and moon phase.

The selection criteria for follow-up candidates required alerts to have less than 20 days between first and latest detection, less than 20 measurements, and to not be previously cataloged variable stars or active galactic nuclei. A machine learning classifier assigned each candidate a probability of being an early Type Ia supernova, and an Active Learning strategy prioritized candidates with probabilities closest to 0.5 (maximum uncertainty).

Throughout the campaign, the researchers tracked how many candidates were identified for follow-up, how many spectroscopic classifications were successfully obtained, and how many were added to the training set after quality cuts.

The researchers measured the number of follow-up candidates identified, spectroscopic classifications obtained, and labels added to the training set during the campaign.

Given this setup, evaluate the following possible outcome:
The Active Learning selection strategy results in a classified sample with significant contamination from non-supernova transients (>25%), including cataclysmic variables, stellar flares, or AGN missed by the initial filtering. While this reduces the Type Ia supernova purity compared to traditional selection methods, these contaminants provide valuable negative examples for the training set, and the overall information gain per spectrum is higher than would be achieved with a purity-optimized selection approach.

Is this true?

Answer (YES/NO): NO